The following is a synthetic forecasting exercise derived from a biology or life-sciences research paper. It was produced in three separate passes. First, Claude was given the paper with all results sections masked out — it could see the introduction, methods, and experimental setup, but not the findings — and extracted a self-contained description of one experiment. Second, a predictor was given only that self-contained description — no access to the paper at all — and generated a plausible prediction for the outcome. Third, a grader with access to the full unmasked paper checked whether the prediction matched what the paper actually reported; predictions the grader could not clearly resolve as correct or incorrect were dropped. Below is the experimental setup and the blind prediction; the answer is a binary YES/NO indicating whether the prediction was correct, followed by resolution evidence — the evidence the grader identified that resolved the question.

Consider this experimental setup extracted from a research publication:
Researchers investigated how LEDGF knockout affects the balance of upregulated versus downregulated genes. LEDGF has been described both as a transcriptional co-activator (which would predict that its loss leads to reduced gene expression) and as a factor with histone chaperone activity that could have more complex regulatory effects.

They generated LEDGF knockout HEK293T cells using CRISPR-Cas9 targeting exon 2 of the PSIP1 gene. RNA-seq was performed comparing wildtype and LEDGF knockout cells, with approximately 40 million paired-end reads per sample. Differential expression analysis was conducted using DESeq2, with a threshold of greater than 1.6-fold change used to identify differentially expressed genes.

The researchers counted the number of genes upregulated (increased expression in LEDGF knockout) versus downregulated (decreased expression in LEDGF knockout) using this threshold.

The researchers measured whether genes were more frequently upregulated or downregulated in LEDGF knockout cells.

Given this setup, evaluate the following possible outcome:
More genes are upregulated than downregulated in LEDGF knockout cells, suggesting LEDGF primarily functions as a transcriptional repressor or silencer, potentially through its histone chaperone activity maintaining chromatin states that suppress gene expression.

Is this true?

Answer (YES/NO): NO